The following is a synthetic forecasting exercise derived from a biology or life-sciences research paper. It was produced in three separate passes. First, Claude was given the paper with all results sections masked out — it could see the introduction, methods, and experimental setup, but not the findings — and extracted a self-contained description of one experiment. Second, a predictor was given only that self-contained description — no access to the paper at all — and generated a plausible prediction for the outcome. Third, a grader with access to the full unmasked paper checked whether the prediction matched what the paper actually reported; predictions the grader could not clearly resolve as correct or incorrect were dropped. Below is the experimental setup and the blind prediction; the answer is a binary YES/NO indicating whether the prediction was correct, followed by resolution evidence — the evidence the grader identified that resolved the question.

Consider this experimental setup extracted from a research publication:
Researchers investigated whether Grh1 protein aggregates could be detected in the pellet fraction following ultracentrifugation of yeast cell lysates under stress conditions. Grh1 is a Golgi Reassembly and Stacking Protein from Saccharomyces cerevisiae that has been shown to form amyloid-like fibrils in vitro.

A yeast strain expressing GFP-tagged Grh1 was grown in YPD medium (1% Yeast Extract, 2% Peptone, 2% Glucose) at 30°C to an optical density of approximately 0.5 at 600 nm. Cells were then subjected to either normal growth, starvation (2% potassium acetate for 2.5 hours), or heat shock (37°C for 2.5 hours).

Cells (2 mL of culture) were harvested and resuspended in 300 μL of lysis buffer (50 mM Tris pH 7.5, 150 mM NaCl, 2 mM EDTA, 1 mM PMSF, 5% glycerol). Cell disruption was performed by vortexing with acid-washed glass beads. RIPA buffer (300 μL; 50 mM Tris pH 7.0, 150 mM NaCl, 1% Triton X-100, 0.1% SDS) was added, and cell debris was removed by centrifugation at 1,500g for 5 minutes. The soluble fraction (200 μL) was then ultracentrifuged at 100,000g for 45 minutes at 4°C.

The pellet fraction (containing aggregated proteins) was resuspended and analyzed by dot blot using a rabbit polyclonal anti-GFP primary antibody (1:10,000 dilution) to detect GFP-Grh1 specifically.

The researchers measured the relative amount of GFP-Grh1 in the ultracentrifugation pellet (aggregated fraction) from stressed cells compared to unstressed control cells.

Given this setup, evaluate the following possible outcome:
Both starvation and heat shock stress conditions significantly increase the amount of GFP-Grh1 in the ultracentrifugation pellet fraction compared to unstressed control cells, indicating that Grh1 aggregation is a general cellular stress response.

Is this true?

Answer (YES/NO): YES